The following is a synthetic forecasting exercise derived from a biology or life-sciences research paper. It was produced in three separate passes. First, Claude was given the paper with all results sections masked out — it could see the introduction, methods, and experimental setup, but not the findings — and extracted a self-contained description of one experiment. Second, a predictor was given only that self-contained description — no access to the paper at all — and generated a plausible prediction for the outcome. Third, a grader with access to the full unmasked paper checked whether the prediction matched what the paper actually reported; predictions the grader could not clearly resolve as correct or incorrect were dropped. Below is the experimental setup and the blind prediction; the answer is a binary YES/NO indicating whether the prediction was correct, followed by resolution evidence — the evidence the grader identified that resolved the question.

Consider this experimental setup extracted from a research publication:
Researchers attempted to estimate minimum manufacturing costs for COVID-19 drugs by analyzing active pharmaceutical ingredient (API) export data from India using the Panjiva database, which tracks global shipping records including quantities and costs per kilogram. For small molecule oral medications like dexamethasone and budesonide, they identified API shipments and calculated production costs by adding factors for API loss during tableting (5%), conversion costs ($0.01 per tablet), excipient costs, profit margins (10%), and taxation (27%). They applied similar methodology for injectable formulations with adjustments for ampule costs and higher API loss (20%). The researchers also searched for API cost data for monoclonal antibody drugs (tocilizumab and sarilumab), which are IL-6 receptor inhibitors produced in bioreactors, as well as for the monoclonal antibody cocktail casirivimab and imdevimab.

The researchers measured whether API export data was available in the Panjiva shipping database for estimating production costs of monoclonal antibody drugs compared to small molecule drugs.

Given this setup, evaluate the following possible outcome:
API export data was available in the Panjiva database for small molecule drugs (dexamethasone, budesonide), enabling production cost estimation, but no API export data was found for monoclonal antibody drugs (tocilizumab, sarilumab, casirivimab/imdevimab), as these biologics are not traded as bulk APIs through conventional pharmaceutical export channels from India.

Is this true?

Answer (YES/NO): YES